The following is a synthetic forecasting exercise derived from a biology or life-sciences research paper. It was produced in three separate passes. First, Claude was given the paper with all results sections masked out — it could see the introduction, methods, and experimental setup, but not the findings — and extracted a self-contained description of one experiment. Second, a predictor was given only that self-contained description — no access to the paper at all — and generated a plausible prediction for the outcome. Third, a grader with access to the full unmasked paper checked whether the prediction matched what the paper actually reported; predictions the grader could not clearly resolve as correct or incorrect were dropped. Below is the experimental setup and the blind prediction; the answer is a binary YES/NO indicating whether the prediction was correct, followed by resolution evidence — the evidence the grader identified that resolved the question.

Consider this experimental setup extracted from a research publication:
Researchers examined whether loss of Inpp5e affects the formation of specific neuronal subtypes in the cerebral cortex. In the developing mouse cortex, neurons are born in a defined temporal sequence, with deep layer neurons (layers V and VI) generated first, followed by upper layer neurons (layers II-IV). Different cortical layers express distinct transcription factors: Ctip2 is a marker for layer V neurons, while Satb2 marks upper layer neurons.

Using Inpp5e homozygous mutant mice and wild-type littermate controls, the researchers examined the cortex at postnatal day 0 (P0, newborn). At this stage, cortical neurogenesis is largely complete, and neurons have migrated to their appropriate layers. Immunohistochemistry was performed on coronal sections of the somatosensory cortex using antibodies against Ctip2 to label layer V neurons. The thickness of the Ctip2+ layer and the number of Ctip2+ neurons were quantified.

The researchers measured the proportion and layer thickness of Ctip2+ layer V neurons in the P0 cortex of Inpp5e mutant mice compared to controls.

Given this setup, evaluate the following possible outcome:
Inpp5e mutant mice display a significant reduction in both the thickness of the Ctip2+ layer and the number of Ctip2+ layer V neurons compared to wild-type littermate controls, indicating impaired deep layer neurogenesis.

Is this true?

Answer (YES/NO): NO